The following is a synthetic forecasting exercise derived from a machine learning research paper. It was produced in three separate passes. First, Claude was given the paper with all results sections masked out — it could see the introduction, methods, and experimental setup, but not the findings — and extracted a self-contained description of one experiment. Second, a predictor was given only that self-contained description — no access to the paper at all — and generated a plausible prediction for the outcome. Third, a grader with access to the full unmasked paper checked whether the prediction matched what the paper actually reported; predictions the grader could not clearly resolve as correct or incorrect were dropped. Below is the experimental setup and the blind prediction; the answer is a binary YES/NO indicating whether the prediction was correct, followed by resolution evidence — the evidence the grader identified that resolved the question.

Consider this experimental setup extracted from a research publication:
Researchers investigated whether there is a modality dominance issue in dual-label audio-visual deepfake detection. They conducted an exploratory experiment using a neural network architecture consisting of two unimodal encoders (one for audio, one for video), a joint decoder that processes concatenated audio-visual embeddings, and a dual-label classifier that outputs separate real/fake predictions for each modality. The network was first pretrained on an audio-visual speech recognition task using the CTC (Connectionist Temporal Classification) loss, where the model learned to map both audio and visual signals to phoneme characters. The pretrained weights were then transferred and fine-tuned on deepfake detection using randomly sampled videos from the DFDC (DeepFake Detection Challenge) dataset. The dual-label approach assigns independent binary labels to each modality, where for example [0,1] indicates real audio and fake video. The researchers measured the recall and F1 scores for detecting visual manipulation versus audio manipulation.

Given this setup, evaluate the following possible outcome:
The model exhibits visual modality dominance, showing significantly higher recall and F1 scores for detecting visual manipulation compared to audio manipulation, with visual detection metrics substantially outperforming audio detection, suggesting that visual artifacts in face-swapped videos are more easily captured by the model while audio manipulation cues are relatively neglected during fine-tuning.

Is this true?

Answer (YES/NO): YES